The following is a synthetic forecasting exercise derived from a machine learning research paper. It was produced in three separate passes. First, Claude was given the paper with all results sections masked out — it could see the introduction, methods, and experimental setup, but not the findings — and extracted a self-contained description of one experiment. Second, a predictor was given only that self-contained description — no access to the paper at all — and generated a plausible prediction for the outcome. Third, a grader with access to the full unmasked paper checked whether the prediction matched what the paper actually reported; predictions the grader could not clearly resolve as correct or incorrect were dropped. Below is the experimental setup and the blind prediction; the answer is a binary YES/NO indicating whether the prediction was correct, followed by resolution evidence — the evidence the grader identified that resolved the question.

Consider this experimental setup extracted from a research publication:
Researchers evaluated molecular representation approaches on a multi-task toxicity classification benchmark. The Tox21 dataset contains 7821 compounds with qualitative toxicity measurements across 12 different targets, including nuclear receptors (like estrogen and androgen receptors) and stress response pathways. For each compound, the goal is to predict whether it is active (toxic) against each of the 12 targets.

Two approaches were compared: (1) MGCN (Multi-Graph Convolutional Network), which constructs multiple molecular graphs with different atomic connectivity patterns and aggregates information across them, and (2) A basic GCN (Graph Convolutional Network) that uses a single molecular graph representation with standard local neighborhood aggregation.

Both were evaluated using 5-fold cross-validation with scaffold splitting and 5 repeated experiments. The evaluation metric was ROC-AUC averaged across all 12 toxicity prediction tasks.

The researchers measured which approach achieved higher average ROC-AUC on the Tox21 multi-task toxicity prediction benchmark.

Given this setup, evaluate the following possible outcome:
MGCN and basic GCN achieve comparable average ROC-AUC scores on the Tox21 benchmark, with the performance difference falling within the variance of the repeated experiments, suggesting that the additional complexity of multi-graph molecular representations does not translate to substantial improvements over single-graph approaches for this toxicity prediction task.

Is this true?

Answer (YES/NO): NO